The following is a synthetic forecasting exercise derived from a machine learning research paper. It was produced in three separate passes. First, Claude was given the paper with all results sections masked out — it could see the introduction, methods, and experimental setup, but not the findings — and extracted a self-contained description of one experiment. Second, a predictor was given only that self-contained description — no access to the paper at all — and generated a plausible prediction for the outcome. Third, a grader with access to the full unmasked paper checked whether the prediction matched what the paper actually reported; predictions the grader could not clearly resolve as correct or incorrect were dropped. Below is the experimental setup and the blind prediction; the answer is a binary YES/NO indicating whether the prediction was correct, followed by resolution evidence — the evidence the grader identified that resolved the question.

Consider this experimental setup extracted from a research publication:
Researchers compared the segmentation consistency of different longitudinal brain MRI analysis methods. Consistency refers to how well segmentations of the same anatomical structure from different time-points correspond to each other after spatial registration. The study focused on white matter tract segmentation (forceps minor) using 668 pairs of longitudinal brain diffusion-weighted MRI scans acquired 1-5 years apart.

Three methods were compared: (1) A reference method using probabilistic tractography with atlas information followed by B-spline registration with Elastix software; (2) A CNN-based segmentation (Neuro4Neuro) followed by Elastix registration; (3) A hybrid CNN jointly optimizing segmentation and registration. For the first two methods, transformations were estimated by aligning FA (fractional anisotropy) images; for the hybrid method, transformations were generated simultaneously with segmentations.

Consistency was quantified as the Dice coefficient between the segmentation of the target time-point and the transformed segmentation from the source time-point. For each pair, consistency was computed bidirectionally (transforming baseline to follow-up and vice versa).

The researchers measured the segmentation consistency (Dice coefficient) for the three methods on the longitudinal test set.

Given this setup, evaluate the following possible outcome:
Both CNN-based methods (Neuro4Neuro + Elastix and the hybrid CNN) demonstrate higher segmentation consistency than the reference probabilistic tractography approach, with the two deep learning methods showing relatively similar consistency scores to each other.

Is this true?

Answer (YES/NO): NO